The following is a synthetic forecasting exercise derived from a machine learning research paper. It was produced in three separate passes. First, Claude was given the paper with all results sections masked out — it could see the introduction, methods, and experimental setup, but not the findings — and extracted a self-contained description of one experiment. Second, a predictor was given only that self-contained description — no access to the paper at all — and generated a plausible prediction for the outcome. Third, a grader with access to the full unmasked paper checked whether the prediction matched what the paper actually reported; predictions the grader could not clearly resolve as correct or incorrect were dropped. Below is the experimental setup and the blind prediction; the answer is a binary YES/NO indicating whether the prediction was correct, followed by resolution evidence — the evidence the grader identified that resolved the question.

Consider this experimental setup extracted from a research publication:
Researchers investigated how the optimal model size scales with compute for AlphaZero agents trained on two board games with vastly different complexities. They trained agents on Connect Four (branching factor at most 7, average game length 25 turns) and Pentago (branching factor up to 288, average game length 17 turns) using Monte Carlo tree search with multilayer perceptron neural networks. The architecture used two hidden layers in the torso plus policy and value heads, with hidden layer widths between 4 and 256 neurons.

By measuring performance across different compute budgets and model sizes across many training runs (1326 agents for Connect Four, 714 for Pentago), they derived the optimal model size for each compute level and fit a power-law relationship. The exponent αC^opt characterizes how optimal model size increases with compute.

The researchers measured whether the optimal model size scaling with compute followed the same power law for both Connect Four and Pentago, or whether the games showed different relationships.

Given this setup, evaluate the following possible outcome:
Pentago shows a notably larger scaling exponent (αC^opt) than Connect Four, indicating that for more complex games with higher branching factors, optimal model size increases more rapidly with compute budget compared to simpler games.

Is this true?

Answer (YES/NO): NO